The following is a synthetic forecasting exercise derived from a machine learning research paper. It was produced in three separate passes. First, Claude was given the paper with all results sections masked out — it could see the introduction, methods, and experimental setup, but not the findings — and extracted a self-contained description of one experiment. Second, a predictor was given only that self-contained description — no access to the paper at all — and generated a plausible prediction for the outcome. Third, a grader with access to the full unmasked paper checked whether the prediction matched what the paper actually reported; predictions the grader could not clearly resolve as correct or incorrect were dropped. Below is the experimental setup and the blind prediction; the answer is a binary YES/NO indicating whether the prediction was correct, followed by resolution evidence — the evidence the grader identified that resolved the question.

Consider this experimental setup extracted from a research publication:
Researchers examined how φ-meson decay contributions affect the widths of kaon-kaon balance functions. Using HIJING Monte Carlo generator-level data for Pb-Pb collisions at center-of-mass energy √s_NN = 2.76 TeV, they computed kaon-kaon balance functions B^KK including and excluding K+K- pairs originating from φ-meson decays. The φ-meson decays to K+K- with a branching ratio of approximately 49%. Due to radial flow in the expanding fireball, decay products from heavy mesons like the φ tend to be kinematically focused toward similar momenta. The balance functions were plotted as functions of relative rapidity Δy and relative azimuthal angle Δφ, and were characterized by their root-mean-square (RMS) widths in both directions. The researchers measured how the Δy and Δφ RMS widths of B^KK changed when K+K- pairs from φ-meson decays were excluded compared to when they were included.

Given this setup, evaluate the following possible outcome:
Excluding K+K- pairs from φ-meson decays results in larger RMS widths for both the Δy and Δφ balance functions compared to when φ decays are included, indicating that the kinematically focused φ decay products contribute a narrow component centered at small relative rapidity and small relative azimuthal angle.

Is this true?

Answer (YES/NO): YES